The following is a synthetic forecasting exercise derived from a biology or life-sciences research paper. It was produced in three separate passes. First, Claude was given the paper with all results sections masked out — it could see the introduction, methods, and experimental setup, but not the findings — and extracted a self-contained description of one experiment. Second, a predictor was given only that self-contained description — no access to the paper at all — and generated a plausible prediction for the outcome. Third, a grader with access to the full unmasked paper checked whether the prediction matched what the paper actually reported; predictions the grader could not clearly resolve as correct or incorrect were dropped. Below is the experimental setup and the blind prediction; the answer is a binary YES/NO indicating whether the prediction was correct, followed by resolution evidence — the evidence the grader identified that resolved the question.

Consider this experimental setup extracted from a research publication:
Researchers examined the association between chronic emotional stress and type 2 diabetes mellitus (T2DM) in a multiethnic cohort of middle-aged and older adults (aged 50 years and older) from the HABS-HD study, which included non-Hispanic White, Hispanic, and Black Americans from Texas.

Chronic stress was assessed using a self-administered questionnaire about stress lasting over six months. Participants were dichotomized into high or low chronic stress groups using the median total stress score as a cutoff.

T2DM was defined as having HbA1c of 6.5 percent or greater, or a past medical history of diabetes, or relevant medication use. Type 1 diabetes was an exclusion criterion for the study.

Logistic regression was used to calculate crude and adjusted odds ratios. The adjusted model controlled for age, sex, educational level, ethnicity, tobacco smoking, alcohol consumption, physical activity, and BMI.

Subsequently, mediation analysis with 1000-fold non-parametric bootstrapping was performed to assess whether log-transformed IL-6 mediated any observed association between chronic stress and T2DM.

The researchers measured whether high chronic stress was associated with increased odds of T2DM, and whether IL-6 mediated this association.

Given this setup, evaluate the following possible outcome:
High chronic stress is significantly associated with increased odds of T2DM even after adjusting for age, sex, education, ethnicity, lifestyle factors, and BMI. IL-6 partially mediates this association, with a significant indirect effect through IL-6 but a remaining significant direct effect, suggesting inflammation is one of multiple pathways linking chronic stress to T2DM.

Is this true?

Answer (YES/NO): YES